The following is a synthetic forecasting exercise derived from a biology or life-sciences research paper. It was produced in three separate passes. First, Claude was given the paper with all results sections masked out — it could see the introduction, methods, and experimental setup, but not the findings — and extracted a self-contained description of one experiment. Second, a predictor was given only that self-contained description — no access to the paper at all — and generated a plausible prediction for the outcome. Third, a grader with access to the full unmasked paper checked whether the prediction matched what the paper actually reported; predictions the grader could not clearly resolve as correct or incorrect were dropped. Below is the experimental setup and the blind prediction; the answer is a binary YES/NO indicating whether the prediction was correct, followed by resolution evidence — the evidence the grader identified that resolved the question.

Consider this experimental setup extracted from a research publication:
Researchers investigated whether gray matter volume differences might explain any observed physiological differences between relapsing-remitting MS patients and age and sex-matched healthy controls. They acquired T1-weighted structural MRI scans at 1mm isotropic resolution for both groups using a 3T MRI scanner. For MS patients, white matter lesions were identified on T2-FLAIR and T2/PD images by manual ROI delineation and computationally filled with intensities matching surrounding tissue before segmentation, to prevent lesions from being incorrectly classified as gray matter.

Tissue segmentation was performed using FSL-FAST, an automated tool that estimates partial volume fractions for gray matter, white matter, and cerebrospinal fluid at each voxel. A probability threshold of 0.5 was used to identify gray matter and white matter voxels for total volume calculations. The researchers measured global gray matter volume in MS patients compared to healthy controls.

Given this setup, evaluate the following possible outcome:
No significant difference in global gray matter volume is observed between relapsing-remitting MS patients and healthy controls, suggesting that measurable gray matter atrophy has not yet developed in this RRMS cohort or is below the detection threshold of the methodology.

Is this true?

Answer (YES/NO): YES